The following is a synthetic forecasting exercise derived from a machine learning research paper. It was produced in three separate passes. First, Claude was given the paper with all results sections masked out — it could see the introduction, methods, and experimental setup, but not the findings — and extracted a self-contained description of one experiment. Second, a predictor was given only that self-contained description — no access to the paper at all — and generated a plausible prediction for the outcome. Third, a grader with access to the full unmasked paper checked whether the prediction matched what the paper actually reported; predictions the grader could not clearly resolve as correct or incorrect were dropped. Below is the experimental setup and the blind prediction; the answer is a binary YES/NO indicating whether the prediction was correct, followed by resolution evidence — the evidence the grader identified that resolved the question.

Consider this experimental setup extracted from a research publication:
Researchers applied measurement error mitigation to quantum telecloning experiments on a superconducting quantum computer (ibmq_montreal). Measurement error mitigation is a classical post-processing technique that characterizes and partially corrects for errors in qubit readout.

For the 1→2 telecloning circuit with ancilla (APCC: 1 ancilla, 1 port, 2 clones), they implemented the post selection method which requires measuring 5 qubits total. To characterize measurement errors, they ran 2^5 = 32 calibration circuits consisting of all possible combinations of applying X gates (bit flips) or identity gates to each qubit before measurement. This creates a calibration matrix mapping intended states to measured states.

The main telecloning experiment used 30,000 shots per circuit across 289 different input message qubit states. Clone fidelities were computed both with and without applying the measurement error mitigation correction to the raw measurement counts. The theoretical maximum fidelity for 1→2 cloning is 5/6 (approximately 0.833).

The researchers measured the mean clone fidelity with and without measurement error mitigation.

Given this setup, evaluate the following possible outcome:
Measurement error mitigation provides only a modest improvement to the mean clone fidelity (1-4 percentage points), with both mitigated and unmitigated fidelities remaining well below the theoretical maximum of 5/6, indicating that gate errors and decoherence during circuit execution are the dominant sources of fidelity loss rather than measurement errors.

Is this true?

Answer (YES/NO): NO